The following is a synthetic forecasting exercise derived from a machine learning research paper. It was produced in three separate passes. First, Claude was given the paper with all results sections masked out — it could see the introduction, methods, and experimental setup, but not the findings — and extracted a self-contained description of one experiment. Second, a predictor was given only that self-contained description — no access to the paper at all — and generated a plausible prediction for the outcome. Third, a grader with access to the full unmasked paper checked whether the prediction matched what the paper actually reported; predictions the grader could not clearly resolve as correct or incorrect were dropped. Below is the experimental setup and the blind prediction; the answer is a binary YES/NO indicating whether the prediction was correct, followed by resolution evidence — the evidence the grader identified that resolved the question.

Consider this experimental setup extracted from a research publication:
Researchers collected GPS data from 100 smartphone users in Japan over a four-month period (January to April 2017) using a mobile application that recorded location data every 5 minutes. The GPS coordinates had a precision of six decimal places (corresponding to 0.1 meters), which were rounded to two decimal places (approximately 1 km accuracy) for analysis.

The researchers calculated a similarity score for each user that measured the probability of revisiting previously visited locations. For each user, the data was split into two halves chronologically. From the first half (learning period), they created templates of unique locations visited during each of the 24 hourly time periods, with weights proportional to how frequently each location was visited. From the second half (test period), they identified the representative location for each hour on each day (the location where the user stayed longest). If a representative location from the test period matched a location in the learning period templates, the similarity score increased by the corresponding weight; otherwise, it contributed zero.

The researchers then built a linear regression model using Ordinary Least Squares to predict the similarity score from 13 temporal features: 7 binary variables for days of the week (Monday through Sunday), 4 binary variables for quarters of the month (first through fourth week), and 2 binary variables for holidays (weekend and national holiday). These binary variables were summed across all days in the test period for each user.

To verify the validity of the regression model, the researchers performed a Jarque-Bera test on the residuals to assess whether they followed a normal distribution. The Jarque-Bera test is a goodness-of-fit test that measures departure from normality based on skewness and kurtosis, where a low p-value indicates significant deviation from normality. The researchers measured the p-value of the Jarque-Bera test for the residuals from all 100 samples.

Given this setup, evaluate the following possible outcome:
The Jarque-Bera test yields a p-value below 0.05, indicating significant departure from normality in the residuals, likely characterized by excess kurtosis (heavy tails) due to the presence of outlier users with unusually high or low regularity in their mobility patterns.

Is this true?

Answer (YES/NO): NO